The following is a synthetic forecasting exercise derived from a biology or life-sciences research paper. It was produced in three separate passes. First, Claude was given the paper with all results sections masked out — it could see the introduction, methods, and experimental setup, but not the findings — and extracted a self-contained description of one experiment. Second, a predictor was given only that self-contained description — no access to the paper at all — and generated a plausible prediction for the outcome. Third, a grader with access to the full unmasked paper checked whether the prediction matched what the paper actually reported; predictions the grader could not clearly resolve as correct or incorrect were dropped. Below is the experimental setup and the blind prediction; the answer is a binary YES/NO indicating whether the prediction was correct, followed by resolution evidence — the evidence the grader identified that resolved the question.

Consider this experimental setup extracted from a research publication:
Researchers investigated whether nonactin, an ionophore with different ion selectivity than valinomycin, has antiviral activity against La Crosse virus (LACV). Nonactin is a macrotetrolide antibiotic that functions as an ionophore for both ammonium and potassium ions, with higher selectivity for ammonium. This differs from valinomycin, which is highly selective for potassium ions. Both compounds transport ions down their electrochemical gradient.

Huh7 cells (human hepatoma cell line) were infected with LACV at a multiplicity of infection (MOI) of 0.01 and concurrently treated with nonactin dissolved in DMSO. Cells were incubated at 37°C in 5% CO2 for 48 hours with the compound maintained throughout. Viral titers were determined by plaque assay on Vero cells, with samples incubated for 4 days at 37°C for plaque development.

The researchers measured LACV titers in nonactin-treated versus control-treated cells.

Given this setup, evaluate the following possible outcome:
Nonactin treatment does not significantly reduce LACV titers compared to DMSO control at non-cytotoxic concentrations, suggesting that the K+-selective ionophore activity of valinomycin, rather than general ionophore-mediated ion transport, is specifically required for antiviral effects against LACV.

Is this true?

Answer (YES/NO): NO